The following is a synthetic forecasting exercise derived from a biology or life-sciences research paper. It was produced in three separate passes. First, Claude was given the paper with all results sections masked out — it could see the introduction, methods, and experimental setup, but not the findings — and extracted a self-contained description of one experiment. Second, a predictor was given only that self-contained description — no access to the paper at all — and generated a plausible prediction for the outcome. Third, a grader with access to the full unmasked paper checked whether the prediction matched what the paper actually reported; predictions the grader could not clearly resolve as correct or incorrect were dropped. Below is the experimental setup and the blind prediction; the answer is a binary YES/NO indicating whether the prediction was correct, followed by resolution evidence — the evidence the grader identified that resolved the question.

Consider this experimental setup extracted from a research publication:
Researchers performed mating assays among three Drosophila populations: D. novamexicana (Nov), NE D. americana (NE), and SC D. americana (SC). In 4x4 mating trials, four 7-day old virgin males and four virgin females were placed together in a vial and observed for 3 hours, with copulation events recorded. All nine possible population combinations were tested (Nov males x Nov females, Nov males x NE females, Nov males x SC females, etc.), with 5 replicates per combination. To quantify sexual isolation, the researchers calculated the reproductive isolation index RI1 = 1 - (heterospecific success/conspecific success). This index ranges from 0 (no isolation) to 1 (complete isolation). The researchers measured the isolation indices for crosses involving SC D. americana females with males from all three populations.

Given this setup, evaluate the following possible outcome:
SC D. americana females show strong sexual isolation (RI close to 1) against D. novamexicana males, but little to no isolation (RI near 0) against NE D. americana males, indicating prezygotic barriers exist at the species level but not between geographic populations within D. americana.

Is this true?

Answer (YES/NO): NO